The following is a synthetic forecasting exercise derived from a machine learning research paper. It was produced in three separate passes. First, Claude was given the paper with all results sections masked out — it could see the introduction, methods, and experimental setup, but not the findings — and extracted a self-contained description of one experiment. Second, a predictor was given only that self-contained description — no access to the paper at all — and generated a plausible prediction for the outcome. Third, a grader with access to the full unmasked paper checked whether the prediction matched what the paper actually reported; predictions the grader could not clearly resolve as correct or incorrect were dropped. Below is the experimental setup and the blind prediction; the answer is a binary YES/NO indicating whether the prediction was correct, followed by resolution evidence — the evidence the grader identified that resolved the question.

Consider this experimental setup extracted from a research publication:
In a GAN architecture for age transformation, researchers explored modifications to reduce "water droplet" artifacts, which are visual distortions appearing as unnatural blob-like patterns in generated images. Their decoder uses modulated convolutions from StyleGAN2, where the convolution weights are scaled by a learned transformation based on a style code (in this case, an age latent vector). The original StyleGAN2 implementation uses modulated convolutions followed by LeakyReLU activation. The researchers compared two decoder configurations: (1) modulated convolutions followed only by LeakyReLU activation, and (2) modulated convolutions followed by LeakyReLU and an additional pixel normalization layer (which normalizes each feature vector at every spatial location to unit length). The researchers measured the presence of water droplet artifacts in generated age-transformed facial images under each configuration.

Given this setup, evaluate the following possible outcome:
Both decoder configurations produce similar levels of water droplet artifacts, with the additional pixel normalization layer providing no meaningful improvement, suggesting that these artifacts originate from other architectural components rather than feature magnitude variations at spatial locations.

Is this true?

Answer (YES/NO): NO